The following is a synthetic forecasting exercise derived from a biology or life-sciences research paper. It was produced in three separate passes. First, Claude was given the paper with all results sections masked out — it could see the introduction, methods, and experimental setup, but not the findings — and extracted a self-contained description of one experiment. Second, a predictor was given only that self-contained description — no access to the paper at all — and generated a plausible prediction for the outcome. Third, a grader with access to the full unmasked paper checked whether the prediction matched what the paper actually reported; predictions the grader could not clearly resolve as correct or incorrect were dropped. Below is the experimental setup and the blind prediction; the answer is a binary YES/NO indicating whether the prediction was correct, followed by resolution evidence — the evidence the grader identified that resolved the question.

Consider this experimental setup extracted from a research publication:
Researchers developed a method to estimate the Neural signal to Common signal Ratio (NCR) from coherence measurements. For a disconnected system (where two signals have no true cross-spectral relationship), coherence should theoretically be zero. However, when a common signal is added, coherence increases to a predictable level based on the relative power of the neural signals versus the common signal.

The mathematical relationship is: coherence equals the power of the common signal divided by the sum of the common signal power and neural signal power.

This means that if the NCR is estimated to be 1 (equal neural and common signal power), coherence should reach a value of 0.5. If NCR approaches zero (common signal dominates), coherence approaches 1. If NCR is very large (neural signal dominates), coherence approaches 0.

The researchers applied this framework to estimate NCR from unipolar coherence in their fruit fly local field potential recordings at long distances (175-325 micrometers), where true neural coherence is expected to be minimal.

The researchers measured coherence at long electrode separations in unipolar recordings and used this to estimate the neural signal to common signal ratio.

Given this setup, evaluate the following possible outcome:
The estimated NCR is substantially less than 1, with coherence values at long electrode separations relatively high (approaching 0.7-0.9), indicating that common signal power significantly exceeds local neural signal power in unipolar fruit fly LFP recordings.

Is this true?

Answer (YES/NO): NO